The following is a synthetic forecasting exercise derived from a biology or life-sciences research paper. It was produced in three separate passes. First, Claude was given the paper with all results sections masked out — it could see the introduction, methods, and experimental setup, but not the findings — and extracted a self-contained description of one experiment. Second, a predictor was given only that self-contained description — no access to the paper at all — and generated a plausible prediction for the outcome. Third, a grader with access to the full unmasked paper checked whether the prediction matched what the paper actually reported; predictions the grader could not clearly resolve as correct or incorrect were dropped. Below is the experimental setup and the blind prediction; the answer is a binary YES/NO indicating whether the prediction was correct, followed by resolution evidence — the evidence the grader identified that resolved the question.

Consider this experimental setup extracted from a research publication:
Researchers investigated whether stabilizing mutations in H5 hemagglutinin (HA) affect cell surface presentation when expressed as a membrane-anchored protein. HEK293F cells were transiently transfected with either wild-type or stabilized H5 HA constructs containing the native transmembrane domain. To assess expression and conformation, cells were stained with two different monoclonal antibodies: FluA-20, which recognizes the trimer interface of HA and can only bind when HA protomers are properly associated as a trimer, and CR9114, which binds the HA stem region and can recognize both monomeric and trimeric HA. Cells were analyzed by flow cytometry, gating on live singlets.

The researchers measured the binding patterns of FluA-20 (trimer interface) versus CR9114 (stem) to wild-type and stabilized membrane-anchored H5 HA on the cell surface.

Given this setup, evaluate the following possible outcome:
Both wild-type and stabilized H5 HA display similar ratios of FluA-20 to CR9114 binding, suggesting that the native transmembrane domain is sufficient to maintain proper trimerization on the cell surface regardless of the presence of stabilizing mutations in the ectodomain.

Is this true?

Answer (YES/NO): NO